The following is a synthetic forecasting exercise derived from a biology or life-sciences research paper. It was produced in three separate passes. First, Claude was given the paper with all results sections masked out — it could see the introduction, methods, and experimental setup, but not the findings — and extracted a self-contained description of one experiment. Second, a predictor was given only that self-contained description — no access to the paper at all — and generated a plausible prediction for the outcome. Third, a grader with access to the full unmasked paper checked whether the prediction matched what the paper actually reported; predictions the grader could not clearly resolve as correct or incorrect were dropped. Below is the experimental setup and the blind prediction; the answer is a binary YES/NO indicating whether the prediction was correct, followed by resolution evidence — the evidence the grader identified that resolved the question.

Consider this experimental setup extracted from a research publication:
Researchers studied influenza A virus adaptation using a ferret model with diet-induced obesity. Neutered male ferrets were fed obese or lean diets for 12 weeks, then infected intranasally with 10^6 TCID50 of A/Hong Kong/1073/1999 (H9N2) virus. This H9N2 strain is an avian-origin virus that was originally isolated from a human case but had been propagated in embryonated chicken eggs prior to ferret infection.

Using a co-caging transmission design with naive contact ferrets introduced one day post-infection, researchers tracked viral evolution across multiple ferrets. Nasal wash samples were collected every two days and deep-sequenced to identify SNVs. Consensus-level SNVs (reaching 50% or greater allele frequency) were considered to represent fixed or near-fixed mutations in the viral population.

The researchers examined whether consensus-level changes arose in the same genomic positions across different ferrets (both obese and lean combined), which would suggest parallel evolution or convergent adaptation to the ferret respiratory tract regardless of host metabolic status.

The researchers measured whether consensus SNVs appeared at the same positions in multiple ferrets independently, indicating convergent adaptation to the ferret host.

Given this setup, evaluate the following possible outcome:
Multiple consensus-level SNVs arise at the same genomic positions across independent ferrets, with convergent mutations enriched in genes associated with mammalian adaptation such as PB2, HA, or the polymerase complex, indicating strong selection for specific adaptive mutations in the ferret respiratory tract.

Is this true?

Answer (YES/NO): NO